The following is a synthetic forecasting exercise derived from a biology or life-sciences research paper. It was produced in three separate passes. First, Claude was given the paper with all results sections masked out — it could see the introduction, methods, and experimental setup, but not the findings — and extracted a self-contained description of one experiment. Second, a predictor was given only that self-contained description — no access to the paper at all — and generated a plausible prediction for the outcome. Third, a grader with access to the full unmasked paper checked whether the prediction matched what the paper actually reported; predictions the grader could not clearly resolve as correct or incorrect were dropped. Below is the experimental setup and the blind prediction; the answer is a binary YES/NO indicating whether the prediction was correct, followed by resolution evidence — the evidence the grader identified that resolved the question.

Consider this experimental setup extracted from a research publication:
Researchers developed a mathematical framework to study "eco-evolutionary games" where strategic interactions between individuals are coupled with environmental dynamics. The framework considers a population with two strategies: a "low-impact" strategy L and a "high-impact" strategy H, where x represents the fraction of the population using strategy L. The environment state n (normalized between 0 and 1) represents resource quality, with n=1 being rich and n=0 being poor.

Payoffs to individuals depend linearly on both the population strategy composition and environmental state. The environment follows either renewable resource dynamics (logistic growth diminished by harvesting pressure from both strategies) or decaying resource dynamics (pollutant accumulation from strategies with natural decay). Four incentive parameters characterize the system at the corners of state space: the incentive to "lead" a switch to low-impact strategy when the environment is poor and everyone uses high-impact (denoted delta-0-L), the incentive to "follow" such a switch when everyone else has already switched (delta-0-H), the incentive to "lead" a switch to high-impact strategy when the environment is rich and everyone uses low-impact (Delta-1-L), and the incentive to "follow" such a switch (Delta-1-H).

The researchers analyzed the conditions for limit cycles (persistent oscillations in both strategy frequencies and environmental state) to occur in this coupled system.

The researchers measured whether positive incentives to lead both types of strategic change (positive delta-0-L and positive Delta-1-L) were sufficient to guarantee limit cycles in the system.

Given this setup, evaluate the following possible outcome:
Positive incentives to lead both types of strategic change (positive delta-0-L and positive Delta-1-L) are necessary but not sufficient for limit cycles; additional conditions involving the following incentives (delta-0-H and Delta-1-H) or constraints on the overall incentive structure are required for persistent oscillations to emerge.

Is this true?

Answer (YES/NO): NO